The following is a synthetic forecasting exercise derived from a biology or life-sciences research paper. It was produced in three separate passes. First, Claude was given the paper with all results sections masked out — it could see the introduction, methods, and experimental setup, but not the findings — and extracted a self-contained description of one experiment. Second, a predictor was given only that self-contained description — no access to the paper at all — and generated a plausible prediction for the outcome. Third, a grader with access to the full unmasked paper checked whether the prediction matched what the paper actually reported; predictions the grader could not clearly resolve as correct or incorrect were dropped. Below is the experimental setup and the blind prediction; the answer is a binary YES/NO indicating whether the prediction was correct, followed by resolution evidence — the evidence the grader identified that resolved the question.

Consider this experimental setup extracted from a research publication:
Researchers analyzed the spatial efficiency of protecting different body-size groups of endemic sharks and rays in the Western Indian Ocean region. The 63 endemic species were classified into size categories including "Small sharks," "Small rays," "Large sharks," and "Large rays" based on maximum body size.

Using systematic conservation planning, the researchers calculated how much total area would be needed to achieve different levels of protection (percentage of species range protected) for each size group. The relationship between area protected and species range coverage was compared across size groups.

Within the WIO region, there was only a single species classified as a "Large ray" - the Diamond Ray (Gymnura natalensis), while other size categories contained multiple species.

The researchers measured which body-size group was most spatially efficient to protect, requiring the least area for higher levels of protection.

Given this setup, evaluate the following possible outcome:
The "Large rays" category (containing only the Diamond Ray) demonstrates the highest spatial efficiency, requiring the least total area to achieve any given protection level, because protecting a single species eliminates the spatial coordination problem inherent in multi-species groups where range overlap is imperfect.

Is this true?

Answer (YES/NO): YES